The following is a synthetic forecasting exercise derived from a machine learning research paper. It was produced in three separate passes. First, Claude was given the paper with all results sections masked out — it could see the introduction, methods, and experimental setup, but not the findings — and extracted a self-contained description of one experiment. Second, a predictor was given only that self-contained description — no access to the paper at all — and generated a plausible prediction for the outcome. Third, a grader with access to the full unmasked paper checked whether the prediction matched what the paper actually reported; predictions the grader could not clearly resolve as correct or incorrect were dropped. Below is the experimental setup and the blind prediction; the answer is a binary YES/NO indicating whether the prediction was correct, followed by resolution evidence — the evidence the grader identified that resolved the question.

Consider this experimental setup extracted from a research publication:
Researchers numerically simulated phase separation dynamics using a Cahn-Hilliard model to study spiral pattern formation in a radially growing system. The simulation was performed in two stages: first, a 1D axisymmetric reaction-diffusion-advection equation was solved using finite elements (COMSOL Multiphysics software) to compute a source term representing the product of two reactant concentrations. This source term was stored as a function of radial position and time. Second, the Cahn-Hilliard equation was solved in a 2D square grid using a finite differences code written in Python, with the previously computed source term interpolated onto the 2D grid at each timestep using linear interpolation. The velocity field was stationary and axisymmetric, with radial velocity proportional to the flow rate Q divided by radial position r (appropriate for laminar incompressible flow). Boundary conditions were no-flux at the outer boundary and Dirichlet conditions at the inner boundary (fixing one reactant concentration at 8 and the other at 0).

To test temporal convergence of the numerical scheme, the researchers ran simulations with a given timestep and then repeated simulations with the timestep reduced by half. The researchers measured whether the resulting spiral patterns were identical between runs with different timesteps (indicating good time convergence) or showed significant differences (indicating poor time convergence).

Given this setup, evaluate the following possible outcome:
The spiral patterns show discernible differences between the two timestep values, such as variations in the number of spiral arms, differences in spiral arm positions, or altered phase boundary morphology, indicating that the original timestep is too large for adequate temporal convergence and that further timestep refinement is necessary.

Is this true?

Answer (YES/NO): NO